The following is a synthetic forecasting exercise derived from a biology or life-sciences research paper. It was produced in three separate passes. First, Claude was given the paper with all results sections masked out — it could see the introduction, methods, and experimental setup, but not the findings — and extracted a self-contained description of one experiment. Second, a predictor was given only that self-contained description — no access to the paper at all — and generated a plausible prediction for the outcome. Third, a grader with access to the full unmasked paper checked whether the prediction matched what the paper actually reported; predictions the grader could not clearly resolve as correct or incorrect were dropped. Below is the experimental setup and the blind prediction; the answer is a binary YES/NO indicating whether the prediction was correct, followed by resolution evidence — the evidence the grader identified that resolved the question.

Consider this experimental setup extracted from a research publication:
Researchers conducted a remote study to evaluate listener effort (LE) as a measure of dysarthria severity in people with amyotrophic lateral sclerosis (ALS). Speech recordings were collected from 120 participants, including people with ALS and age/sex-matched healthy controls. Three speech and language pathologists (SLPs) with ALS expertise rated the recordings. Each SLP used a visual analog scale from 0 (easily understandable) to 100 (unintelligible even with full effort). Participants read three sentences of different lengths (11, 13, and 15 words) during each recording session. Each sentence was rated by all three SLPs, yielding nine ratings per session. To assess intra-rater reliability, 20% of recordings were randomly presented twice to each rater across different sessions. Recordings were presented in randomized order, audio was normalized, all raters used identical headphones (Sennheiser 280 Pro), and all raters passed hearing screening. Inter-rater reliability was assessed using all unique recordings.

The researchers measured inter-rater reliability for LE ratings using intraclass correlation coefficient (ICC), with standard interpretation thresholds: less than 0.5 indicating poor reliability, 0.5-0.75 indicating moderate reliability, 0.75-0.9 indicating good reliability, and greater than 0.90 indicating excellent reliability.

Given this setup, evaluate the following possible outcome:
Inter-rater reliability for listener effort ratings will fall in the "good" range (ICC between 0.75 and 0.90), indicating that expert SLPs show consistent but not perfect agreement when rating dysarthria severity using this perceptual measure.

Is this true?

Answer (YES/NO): NO